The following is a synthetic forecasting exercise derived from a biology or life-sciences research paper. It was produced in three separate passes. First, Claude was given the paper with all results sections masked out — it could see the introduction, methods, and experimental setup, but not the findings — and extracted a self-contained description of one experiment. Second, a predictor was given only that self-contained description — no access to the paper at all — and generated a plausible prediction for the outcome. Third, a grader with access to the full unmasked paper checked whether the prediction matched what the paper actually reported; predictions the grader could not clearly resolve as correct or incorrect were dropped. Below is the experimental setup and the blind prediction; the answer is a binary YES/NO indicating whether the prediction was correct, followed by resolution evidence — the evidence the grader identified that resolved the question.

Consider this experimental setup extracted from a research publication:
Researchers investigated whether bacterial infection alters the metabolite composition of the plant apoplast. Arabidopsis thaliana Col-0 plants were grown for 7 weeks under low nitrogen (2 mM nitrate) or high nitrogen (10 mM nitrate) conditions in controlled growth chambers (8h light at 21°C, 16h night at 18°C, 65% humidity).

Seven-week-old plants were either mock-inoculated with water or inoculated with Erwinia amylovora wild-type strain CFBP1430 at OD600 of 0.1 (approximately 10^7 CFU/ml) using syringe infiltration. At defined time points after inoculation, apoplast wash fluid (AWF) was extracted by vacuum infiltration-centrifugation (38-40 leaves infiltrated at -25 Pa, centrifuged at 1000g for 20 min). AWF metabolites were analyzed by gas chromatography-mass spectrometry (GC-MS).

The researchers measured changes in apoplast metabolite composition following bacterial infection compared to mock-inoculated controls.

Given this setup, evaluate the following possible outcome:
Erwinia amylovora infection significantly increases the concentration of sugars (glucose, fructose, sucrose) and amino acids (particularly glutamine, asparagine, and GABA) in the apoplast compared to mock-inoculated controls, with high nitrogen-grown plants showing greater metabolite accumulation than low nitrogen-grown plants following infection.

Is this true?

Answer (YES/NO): NO